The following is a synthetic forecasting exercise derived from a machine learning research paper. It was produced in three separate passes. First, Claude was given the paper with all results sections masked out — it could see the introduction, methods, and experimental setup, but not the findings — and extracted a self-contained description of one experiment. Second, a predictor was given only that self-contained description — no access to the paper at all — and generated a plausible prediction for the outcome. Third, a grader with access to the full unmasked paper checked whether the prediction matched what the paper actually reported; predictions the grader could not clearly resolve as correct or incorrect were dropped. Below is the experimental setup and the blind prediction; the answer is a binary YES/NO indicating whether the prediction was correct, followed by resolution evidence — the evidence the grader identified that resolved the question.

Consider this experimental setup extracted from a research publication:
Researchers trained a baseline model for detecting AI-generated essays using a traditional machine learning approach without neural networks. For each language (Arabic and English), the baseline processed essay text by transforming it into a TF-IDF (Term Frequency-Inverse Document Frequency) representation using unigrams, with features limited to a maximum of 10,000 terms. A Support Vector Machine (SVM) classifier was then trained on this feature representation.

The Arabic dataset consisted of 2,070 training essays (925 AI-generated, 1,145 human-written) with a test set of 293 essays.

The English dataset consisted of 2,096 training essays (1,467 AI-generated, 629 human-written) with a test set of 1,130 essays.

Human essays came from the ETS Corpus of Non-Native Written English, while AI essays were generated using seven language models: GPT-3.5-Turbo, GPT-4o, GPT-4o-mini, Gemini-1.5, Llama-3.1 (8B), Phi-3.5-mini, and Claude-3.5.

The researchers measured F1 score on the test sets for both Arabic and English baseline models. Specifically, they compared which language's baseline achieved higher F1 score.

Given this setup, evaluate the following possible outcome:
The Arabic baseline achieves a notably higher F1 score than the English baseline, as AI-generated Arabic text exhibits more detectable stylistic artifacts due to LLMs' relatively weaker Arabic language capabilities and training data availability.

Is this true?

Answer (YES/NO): NO